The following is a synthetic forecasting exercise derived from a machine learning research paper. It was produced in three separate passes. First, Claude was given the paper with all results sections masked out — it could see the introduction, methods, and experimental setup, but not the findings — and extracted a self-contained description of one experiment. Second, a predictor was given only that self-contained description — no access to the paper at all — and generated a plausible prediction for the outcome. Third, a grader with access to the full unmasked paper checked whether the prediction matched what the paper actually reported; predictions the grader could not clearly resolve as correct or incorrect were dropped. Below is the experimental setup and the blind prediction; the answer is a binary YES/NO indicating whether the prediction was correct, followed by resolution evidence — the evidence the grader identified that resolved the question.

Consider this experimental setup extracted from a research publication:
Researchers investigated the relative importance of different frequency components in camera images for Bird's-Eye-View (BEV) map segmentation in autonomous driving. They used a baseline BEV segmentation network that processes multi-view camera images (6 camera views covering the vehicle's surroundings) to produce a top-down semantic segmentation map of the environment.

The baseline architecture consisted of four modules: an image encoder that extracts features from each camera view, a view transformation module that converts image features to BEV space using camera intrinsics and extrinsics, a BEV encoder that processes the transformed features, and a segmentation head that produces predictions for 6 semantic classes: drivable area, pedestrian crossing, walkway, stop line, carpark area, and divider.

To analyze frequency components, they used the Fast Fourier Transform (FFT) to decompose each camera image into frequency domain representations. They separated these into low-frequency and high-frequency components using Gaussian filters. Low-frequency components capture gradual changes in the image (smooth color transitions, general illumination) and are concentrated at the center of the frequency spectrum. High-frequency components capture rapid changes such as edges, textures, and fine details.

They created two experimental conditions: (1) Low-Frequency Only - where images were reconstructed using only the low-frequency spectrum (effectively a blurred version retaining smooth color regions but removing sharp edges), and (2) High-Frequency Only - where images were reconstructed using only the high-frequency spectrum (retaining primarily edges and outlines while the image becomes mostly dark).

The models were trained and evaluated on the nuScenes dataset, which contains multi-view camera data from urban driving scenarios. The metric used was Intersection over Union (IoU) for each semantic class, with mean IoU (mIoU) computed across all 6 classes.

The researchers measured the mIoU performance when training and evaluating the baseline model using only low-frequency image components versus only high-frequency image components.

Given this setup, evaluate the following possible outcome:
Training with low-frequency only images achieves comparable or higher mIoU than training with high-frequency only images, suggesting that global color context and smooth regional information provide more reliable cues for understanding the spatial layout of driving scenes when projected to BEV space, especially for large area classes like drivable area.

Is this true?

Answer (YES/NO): NO